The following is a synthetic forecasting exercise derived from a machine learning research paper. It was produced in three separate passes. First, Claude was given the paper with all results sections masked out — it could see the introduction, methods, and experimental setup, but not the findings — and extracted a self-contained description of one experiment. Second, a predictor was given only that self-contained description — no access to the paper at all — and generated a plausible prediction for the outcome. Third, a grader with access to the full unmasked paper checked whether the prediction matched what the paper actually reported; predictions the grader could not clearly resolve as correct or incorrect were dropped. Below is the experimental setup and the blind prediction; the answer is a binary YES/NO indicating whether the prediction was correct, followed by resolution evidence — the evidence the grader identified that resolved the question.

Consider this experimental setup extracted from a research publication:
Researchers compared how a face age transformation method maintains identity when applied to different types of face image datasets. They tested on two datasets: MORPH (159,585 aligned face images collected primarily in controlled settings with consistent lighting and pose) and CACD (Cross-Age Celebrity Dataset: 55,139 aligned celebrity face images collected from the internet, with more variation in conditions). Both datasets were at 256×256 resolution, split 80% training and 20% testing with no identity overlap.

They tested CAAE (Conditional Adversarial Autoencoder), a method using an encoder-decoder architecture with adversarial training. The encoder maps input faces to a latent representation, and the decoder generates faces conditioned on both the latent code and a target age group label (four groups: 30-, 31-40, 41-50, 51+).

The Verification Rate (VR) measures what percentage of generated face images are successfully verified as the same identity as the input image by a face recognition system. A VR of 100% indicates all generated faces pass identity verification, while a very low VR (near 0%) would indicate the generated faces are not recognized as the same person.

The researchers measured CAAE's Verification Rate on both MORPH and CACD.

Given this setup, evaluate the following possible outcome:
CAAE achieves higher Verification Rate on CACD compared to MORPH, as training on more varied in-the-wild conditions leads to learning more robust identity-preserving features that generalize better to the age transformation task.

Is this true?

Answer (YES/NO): NO